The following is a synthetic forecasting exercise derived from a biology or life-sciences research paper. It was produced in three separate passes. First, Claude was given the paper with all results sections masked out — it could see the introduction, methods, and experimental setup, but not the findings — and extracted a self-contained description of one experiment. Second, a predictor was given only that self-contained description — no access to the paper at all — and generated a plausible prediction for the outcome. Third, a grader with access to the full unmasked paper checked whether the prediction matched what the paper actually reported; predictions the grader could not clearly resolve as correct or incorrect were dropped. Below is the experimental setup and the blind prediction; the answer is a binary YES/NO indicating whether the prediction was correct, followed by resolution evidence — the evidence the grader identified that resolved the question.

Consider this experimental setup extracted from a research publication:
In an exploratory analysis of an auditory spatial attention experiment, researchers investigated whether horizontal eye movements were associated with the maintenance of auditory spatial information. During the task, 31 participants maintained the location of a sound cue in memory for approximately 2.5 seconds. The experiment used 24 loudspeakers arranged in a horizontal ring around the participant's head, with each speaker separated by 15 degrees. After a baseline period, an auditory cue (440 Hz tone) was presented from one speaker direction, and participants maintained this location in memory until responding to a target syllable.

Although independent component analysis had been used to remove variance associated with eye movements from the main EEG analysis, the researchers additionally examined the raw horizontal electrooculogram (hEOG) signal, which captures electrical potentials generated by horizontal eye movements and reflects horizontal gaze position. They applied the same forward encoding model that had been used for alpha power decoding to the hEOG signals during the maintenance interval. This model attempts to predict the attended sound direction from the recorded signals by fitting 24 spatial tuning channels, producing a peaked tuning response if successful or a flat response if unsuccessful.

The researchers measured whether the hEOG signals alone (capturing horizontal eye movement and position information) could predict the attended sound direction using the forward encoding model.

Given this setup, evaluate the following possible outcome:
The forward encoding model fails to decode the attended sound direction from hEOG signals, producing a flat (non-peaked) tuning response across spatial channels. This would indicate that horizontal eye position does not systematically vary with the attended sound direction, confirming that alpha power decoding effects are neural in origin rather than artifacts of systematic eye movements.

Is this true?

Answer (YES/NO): NO